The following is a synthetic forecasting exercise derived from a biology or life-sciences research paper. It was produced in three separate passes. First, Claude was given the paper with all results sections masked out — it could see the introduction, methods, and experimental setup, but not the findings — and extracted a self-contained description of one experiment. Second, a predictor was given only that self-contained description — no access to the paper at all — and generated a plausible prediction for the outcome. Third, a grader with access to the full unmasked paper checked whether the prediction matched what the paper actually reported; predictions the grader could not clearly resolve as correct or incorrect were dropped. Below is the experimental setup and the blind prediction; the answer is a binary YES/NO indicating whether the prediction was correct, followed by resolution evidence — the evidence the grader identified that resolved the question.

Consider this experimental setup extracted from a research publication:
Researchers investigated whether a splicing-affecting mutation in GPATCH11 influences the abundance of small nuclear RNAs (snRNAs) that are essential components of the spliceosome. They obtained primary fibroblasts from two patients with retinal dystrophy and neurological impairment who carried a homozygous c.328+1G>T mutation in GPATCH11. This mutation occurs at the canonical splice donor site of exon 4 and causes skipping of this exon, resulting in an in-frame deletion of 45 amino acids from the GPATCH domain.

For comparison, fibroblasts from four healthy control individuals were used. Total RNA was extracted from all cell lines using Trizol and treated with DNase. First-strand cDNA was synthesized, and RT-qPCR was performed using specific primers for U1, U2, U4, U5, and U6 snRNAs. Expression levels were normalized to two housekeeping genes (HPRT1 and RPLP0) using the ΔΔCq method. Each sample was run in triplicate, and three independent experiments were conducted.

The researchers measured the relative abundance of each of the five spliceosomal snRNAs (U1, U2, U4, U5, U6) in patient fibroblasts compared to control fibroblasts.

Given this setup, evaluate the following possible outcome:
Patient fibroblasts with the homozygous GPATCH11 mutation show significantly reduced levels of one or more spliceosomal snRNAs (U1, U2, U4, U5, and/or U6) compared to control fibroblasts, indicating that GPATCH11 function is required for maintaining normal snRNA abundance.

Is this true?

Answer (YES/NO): YES